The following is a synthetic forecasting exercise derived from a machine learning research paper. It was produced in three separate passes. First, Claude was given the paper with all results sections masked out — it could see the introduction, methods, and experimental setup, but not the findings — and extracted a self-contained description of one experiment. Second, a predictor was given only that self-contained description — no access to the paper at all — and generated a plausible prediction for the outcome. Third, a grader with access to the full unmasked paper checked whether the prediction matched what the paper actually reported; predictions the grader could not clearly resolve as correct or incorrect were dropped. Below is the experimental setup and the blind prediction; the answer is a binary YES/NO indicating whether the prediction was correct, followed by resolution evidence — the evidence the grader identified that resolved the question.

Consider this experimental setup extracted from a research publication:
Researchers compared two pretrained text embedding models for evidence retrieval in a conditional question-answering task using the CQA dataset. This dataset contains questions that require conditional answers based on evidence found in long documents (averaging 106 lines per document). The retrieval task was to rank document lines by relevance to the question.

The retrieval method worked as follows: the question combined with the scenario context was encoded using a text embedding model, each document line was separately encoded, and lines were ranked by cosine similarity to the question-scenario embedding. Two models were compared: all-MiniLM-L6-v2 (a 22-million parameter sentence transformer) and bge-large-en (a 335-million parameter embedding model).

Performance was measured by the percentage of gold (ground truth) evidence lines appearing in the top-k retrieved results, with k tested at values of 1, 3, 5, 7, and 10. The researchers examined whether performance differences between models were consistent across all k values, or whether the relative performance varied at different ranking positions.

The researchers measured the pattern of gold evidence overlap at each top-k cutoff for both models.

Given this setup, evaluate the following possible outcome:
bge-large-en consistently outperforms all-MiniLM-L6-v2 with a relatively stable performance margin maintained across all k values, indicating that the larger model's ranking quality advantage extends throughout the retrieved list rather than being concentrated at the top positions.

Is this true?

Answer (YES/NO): NO